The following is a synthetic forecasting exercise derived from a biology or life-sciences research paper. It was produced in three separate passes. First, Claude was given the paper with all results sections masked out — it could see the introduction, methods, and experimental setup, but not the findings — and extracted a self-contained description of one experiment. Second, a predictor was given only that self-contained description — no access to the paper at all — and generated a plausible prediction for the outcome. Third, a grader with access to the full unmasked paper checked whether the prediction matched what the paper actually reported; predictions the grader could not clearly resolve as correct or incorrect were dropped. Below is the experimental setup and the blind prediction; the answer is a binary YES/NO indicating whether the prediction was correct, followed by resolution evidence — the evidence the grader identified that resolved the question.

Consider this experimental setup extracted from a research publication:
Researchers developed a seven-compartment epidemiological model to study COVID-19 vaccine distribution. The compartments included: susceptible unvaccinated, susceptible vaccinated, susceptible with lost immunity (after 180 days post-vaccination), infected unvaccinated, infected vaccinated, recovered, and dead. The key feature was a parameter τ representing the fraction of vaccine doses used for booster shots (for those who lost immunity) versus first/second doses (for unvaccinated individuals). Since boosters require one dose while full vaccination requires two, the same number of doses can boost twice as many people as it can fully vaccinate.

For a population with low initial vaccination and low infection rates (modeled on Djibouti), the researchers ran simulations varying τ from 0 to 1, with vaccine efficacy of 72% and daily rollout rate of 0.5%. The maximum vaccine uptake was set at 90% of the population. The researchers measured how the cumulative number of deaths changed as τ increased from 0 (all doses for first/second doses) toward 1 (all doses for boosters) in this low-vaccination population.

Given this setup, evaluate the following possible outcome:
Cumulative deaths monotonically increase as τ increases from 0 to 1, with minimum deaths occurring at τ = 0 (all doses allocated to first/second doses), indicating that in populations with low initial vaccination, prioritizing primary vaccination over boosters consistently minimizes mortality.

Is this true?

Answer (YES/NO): YES